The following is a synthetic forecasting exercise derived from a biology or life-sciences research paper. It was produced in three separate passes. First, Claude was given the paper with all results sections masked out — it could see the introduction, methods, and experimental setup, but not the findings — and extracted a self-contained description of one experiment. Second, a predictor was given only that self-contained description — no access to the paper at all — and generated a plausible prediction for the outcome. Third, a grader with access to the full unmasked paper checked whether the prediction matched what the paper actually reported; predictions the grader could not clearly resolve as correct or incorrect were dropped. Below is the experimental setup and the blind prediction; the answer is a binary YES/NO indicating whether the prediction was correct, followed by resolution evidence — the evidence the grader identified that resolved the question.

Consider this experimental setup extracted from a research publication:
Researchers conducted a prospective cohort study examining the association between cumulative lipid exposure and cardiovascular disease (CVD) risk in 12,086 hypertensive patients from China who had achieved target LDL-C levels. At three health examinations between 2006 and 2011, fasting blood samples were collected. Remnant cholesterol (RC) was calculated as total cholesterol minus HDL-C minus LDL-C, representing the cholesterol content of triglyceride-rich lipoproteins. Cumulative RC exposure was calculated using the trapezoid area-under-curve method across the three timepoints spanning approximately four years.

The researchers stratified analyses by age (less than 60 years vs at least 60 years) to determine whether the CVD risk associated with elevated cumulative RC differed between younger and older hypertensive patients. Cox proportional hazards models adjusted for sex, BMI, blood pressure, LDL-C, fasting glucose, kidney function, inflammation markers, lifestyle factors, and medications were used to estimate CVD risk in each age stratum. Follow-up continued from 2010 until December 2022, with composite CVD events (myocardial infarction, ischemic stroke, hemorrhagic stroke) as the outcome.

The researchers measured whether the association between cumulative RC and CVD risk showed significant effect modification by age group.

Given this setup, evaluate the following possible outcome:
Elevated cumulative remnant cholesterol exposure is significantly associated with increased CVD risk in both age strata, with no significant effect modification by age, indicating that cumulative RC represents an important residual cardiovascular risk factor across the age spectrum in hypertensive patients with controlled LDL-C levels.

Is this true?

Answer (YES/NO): YES